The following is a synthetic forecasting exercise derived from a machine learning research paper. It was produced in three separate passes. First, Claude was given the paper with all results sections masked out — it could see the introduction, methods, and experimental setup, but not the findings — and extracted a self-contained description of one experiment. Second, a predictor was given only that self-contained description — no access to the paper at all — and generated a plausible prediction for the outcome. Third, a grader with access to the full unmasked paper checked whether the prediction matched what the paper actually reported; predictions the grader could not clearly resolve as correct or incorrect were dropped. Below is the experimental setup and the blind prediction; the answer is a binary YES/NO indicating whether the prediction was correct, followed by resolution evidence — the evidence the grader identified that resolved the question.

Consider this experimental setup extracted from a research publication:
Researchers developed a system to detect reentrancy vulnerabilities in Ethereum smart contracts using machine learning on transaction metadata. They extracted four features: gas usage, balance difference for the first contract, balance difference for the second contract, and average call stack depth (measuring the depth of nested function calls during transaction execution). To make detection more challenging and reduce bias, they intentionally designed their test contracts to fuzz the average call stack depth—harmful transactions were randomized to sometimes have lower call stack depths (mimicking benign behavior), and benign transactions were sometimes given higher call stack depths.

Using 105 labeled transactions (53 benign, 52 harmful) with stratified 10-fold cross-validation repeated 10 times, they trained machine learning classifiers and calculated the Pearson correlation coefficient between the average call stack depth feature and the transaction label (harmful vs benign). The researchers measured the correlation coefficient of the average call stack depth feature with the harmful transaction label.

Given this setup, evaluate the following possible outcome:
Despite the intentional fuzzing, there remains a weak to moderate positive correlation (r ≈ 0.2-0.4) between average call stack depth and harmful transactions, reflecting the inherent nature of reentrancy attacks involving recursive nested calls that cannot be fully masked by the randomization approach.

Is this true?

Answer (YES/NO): NO